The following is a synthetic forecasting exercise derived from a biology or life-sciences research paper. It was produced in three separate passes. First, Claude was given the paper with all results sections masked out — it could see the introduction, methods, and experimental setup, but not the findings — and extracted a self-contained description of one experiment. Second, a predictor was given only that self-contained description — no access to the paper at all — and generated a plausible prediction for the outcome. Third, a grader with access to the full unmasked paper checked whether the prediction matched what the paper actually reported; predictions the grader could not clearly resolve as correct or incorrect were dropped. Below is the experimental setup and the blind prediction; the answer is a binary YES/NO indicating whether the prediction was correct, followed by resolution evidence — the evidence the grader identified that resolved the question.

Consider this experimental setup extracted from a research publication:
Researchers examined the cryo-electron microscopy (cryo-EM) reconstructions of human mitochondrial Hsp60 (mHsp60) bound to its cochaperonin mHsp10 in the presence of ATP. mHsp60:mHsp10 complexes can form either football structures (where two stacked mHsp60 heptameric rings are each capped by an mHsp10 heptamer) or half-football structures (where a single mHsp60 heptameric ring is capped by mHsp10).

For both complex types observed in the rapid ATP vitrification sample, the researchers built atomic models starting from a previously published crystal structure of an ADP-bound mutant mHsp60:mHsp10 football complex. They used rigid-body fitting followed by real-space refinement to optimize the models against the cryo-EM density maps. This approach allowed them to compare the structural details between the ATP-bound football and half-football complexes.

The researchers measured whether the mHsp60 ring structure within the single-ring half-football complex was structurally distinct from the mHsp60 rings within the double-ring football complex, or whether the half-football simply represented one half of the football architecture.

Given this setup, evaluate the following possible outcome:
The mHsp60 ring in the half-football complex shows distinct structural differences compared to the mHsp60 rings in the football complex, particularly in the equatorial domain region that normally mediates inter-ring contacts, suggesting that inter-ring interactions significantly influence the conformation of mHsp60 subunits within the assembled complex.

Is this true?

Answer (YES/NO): NO